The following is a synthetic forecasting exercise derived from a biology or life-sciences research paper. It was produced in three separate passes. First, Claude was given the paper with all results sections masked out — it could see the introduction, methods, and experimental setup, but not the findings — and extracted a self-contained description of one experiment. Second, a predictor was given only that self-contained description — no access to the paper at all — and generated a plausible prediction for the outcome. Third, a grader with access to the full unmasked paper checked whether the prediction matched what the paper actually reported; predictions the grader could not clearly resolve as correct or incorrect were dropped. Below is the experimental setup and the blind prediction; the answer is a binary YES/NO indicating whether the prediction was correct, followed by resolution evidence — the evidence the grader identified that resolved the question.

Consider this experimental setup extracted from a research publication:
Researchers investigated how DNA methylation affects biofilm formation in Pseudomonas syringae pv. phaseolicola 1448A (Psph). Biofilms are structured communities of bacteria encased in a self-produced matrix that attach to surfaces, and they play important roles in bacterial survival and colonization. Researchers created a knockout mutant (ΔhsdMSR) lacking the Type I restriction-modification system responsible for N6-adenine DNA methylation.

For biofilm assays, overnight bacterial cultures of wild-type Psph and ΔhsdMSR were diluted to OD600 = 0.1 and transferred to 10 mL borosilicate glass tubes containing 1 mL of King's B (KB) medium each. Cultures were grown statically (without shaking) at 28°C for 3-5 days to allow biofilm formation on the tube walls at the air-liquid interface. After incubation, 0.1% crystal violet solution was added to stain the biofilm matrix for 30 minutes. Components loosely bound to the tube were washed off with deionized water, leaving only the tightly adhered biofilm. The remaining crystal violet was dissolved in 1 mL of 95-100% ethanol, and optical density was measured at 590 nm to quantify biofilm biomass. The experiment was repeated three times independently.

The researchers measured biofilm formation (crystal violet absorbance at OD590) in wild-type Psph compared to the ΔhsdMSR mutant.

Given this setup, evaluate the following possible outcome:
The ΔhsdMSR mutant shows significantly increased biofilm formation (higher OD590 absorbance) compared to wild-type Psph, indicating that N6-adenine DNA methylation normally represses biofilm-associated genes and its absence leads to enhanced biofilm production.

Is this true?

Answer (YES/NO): YES